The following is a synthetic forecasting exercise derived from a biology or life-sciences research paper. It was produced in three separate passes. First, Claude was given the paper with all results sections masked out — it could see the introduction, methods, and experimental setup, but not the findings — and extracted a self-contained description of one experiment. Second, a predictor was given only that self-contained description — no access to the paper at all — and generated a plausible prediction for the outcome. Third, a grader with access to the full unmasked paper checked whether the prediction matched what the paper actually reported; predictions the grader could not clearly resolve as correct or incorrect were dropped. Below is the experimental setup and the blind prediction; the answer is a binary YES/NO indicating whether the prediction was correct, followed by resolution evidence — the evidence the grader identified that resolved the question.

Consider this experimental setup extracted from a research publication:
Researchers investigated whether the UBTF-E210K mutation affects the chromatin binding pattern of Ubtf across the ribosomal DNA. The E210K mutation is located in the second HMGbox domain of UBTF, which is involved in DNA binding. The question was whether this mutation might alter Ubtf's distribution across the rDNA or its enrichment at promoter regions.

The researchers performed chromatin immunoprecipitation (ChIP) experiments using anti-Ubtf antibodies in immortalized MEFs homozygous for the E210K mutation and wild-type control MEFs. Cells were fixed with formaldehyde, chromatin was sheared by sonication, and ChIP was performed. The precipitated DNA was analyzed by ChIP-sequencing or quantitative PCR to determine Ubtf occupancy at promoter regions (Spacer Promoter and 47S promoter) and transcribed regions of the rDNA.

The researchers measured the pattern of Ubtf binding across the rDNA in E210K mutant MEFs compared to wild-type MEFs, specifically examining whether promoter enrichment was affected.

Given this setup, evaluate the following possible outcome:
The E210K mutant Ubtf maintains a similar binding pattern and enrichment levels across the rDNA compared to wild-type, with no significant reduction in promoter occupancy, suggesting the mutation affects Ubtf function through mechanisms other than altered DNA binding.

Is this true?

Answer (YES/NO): NO